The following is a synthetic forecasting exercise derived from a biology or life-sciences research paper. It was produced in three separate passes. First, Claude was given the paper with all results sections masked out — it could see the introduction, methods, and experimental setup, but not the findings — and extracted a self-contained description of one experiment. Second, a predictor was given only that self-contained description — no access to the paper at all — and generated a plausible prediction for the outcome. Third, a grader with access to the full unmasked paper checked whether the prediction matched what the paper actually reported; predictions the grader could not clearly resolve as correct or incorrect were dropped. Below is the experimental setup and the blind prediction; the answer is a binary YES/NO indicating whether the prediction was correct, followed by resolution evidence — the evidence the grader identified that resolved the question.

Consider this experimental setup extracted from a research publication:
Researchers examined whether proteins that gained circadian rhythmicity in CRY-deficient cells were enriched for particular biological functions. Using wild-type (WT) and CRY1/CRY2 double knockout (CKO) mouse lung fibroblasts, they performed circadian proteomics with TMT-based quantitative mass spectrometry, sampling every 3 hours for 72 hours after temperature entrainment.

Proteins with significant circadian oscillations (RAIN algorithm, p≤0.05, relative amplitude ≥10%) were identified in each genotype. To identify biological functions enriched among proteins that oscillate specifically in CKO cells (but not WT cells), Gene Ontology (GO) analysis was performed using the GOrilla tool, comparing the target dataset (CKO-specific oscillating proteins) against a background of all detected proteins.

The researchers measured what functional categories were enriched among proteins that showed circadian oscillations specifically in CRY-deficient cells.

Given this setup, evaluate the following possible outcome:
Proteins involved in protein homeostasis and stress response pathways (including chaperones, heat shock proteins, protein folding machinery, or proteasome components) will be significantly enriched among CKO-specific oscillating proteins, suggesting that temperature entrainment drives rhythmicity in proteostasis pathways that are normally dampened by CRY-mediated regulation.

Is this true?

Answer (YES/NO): NO